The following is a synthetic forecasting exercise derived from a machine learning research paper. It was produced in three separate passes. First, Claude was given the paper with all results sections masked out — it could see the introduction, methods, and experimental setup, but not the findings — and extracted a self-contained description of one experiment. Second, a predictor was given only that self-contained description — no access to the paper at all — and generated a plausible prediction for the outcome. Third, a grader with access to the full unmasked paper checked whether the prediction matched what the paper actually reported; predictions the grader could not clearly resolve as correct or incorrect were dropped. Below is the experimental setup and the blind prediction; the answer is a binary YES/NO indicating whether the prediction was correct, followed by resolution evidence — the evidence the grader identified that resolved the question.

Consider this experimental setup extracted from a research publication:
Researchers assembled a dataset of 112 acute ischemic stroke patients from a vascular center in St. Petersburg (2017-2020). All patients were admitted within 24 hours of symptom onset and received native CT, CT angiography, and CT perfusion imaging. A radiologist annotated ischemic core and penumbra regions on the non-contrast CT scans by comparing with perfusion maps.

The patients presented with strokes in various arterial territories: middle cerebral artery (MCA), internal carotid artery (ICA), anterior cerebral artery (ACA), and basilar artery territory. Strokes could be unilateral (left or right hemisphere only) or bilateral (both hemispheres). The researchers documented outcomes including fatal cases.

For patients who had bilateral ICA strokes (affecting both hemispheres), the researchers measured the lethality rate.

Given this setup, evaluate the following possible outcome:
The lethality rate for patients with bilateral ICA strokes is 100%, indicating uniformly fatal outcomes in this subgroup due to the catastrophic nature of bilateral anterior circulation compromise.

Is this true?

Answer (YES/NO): YES